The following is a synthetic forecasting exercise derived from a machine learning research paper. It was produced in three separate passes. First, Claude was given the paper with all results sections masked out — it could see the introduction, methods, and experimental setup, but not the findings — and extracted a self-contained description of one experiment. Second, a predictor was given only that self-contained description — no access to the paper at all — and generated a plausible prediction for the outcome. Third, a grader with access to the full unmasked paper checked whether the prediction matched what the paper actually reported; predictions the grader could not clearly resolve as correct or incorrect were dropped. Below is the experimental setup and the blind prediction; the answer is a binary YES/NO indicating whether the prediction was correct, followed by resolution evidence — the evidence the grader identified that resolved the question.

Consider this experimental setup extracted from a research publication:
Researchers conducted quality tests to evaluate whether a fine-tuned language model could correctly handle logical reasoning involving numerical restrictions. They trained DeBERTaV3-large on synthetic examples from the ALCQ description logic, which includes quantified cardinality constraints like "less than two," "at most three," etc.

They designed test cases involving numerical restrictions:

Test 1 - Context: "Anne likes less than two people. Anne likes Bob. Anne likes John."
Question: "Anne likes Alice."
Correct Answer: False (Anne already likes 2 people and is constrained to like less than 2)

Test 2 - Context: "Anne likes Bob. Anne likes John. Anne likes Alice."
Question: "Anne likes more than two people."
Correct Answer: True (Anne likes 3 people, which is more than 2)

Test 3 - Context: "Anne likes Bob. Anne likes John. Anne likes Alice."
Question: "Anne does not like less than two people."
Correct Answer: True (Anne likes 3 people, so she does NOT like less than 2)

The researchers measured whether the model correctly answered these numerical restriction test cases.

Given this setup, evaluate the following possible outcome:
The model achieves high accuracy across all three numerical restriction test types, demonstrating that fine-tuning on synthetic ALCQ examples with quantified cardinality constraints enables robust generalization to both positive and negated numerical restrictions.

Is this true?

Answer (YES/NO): NO